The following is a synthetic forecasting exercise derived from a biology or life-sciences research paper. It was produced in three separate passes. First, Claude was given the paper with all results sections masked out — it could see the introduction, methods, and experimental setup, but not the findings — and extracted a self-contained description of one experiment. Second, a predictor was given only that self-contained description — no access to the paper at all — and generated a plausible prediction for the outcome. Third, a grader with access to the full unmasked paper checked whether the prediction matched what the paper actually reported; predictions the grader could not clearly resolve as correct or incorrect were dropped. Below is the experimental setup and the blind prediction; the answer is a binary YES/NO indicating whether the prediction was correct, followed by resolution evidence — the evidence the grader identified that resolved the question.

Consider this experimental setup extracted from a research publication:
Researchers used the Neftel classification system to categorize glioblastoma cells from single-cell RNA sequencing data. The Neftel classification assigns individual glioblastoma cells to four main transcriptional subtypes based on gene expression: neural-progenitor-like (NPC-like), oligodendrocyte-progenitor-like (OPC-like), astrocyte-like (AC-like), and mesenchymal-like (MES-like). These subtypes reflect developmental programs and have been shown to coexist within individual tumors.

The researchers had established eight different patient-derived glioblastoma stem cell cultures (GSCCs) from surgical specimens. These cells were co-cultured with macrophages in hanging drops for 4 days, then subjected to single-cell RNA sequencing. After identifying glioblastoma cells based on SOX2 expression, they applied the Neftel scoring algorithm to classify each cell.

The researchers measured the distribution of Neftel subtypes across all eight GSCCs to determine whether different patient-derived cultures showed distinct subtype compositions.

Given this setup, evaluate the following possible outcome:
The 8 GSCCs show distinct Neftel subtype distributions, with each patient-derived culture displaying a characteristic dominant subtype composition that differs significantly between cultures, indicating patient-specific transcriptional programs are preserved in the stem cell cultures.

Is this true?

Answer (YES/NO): NO